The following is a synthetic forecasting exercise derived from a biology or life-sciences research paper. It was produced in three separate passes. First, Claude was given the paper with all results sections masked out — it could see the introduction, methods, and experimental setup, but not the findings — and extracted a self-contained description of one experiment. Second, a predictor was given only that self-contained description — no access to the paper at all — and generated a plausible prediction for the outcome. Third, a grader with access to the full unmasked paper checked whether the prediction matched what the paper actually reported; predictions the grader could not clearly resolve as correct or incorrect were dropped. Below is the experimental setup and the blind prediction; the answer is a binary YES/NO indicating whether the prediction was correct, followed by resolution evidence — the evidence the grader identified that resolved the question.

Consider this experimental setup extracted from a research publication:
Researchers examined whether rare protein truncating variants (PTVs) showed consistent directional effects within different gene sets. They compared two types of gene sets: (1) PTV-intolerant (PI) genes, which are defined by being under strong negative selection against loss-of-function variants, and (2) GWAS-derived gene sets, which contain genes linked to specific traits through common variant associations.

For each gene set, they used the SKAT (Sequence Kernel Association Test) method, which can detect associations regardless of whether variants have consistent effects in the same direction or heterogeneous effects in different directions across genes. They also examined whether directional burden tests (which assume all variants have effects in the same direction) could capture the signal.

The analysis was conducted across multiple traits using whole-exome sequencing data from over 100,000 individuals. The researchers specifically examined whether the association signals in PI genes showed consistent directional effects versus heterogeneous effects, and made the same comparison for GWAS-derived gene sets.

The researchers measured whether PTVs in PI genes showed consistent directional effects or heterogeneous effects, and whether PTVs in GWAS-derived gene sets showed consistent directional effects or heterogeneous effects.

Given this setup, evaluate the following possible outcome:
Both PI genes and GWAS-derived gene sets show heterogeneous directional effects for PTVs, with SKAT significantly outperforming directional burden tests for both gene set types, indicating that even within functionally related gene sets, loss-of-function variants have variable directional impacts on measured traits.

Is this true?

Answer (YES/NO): NO